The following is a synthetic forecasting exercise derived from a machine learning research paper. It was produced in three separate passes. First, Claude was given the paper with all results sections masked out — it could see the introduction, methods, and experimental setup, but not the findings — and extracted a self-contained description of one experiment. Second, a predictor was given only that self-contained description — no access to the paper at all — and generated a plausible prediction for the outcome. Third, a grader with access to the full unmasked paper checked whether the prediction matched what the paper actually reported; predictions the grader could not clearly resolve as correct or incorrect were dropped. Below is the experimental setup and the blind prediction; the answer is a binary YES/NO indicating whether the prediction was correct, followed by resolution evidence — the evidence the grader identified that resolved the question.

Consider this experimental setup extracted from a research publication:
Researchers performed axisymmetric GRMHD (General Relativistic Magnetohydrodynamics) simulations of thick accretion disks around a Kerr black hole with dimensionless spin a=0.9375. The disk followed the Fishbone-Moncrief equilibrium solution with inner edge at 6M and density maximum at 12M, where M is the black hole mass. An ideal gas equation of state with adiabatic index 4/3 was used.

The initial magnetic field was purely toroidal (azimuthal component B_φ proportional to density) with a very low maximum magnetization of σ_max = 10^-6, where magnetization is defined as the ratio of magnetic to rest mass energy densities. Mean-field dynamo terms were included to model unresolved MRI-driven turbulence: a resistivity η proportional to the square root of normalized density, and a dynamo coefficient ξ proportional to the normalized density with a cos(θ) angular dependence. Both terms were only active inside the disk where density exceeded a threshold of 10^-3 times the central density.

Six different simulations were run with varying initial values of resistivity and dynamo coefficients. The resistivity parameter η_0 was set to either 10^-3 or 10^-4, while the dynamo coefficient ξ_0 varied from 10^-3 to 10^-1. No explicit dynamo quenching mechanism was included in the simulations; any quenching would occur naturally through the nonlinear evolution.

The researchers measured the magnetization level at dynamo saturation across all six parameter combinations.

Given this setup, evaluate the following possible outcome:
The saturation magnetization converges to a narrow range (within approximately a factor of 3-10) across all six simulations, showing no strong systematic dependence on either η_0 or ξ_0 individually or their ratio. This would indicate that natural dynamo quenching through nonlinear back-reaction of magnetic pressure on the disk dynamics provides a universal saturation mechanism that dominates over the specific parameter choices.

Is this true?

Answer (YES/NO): NO